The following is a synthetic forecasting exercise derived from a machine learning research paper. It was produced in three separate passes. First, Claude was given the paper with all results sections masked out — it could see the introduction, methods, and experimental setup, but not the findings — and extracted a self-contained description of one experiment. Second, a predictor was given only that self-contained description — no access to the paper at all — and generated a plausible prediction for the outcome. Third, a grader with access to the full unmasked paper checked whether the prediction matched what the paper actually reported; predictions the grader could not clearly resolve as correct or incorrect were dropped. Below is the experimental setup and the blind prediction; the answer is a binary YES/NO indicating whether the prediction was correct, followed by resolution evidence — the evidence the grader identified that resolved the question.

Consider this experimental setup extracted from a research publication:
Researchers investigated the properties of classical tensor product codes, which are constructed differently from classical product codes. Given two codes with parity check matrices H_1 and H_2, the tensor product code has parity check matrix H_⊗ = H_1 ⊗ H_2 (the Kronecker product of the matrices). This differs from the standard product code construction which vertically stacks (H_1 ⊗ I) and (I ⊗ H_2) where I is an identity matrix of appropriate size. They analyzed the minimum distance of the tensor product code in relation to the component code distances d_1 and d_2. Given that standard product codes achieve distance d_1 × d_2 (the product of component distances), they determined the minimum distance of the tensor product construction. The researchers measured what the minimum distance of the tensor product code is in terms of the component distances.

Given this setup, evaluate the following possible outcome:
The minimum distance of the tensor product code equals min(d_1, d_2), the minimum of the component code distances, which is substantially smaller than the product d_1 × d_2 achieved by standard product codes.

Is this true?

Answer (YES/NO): YES